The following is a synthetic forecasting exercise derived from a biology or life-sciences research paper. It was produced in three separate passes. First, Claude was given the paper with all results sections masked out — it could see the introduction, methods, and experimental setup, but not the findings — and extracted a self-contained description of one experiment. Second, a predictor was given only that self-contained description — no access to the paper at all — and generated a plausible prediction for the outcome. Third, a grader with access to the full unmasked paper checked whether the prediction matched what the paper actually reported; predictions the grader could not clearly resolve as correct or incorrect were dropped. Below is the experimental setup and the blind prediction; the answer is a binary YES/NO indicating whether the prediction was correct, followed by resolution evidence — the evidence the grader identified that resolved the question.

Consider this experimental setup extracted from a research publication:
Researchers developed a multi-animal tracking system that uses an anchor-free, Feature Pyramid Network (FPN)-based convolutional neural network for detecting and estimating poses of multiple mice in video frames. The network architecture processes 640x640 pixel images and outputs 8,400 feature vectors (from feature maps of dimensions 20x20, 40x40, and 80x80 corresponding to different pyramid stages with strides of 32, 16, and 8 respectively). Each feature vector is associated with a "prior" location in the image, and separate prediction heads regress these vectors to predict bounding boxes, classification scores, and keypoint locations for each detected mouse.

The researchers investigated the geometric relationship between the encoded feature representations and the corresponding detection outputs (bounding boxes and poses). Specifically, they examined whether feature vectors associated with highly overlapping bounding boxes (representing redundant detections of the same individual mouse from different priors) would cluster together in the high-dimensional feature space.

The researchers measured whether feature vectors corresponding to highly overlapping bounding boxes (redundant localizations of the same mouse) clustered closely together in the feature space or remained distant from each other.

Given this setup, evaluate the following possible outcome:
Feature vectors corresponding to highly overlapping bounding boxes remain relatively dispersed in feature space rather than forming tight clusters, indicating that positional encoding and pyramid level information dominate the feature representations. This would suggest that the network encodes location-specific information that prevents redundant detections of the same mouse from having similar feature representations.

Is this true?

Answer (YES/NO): YES